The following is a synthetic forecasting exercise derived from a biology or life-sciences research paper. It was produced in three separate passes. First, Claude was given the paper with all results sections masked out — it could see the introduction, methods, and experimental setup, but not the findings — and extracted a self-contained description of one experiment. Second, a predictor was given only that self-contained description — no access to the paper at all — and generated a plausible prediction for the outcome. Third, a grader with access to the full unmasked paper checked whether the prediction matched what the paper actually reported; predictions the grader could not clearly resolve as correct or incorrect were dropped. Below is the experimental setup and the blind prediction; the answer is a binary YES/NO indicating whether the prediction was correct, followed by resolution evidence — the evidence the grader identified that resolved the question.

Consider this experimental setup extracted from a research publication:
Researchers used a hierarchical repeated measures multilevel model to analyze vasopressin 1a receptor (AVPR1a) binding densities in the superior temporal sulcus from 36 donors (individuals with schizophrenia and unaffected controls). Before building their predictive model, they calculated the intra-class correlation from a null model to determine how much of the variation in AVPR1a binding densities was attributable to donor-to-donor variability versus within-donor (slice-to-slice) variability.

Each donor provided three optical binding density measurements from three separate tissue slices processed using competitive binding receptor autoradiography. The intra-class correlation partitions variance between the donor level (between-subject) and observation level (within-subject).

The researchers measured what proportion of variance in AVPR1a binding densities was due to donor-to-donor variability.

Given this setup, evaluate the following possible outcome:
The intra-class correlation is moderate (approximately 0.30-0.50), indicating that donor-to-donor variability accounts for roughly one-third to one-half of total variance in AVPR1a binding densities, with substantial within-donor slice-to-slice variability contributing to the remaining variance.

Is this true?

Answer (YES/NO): NO